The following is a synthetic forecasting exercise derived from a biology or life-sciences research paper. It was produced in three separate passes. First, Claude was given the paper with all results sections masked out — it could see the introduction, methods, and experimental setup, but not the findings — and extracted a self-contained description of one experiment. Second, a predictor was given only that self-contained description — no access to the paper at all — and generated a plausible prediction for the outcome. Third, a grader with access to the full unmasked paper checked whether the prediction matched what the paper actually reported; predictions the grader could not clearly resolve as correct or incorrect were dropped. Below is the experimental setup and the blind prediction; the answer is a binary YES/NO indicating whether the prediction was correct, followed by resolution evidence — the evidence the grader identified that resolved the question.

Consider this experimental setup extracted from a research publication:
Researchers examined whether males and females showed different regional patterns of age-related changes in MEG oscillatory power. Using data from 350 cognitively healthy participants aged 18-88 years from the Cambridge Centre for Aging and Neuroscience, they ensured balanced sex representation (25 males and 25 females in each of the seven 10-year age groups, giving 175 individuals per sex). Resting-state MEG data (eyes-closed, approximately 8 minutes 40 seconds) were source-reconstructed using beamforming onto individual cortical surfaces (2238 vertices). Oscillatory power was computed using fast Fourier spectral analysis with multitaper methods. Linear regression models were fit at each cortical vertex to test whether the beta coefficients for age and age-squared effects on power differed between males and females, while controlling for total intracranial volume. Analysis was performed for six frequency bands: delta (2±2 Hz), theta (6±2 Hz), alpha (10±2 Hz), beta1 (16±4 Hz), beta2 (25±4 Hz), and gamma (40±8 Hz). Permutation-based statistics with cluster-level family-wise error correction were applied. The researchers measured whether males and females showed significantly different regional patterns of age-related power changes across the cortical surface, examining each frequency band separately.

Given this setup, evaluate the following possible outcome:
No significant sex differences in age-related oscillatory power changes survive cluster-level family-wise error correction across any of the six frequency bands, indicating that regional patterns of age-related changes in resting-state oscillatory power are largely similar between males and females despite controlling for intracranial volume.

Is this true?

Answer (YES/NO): NO